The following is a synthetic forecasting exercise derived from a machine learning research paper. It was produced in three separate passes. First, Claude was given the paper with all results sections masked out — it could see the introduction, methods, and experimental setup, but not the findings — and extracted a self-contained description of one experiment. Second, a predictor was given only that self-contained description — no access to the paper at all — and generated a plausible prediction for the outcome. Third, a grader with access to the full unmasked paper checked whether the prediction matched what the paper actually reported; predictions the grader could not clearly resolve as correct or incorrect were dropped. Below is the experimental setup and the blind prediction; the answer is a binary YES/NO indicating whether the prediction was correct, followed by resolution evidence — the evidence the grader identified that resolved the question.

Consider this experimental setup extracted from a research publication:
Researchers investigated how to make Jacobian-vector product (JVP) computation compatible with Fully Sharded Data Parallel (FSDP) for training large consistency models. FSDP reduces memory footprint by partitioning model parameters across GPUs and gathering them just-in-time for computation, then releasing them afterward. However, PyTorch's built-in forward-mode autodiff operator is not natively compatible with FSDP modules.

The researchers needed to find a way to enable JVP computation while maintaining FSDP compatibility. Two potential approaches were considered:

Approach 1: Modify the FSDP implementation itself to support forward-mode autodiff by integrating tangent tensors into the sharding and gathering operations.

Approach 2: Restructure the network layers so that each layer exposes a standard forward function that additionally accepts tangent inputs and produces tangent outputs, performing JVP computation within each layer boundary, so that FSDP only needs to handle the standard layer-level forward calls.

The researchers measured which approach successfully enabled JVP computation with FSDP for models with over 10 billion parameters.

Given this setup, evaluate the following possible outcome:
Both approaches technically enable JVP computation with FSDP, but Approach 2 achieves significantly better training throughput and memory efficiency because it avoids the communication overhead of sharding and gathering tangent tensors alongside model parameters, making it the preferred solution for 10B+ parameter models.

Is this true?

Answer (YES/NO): NO